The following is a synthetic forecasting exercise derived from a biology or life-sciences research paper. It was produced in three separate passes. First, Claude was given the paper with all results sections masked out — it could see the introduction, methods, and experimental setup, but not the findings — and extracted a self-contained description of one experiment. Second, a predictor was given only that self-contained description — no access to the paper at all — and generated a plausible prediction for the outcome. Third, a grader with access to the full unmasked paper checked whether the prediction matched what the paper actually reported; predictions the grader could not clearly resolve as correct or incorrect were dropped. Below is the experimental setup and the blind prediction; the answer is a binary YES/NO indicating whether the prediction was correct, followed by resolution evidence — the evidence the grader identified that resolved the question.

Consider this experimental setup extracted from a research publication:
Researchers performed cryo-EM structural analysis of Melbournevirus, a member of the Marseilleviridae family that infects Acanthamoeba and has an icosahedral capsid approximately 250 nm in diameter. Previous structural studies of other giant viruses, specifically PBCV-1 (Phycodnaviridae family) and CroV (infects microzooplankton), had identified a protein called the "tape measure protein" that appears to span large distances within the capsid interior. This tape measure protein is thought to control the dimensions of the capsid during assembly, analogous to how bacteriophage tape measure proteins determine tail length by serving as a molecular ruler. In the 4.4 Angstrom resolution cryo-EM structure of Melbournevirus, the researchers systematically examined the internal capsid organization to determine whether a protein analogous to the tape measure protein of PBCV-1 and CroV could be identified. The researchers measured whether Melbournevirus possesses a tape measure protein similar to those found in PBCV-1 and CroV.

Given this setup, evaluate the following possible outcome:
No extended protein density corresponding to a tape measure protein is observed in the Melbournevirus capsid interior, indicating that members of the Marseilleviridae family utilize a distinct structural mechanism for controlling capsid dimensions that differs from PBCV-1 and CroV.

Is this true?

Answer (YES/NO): YES